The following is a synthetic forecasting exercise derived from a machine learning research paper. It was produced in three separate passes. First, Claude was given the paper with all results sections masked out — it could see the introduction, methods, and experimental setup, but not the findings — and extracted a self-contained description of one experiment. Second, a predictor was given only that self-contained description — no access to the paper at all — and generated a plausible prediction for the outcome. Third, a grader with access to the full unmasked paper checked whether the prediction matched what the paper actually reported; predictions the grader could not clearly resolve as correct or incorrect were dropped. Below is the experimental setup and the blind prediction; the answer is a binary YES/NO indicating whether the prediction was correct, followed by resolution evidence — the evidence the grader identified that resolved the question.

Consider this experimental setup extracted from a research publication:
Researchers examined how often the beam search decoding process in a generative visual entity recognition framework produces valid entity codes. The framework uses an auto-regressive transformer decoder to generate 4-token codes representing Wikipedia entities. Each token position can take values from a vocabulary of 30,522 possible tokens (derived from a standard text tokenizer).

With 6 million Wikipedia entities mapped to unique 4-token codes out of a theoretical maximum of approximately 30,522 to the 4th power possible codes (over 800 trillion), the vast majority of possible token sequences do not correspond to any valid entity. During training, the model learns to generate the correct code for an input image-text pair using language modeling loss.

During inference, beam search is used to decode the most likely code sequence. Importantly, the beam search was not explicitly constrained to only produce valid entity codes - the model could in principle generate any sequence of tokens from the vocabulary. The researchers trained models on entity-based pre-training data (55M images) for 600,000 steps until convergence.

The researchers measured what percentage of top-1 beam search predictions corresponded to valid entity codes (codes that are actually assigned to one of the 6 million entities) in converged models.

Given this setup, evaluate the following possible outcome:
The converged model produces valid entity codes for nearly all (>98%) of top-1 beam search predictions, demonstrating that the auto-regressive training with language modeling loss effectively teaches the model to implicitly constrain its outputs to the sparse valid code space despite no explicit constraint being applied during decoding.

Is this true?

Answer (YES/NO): YES